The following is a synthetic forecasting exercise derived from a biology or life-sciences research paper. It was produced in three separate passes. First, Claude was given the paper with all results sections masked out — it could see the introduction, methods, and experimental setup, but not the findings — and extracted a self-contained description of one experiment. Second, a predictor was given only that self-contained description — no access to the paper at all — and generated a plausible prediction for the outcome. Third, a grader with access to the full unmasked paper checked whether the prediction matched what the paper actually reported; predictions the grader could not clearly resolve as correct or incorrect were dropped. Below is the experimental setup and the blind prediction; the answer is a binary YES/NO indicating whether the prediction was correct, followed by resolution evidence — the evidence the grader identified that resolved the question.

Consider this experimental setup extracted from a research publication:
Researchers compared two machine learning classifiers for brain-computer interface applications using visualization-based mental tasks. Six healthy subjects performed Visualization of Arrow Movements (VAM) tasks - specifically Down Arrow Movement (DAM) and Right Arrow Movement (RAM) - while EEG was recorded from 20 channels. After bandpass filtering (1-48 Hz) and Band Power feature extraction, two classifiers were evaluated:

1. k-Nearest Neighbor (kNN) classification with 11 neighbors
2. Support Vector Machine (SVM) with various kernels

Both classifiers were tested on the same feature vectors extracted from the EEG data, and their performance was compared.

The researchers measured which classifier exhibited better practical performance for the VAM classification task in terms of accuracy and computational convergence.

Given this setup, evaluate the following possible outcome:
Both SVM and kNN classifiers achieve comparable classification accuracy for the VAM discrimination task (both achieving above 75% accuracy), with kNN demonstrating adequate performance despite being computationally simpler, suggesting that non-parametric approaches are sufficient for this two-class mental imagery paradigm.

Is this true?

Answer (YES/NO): NO